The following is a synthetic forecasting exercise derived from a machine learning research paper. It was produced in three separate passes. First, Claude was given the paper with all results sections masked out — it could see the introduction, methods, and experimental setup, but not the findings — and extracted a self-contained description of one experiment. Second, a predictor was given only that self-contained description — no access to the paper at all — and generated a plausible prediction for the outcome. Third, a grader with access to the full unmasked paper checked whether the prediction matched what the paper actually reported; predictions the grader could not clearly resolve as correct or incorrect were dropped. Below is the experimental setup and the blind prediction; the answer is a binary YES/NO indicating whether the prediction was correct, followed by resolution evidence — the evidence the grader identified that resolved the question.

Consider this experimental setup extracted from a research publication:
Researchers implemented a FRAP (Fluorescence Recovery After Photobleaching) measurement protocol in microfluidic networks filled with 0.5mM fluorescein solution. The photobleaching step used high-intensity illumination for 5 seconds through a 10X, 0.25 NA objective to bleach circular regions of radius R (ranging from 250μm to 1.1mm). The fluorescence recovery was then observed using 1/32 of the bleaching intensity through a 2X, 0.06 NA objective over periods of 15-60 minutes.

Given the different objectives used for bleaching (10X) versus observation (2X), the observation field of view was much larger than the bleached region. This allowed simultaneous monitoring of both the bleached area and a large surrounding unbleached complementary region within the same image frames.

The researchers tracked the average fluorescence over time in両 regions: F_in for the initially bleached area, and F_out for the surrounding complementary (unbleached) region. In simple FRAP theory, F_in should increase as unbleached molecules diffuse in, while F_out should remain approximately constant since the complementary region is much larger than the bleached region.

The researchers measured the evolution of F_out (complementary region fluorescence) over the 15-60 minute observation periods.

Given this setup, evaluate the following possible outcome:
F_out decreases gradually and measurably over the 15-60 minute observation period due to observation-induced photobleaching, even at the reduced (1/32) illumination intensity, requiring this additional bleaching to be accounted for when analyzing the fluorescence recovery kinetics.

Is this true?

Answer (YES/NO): YES